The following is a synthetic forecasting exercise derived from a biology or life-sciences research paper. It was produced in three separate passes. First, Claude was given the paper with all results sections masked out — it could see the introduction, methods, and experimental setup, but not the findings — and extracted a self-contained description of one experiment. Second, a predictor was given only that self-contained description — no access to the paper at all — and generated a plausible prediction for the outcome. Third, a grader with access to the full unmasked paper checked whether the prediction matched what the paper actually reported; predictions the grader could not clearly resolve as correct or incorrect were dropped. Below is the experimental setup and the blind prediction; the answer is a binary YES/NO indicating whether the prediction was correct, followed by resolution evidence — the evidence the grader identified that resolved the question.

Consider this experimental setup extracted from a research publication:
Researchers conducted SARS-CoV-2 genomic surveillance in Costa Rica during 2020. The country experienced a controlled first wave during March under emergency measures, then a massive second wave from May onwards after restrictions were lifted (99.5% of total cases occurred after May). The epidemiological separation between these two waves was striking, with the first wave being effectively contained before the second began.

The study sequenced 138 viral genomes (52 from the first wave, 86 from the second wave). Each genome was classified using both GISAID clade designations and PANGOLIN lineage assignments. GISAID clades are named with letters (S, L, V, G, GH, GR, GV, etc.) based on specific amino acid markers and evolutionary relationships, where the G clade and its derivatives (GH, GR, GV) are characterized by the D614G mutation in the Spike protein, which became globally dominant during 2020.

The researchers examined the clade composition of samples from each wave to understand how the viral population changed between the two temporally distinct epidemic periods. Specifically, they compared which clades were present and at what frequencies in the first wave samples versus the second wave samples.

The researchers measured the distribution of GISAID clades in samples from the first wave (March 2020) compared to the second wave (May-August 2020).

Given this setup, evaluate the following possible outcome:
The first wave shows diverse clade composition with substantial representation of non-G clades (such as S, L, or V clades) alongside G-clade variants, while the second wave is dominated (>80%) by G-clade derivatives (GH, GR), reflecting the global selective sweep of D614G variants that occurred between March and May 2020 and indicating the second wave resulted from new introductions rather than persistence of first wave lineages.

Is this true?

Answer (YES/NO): NO